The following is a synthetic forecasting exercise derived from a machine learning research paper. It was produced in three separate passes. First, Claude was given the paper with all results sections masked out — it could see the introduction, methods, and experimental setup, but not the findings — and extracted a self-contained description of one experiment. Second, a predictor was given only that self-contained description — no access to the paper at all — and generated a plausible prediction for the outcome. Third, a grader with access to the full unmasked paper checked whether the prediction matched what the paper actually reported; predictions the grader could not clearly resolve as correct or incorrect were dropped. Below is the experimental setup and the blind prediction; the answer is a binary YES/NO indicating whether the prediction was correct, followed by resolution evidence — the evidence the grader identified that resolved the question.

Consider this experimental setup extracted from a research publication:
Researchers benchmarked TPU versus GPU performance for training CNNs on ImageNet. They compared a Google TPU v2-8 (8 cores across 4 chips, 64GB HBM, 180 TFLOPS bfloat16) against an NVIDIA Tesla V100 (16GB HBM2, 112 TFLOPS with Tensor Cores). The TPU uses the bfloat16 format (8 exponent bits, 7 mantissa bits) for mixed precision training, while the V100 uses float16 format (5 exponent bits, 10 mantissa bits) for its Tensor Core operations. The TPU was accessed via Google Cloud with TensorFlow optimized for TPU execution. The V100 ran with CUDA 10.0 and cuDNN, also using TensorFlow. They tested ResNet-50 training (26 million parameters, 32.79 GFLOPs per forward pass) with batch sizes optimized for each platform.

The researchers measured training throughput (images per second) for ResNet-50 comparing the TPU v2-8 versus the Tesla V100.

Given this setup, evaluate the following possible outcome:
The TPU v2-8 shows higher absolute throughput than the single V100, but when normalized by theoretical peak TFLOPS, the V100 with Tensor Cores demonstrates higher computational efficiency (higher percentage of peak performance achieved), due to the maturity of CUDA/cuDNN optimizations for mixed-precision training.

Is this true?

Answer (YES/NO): NO